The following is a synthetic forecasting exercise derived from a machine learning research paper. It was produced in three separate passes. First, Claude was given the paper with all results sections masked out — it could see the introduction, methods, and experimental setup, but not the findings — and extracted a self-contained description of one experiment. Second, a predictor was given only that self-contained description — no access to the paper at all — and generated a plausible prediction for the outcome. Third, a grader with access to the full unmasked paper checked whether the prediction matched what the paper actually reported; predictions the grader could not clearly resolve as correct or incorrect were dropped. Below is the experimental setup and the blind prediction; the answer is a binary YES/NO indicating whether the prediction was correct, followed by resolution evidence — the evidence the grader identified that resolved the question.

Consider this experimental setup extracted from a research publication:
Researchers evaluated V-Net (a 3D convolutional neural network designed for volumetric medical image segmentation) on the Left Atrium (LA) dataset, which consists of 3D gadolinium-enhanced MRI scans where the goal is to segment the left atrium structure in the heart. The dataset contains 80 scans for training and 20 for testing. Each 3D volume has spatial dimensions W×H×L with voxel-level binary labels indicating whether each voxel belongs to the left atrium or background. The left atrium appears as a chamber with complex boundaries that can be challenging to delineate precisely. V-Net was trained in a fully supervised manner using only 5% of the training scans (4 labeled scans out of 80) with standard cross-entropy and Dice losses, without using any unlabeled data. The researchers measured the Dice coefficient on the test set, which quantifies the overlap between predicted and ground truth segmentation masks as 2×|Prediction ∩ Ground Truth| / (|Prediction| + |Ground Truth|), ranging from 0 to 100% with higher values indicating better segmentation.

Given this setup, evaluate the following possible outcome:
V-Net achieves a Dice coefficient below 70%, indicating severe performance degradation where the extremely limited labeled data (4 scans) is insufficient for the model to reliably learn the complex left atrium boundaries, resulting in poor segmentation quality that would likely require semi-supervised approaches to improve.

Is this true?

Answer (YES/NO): YES